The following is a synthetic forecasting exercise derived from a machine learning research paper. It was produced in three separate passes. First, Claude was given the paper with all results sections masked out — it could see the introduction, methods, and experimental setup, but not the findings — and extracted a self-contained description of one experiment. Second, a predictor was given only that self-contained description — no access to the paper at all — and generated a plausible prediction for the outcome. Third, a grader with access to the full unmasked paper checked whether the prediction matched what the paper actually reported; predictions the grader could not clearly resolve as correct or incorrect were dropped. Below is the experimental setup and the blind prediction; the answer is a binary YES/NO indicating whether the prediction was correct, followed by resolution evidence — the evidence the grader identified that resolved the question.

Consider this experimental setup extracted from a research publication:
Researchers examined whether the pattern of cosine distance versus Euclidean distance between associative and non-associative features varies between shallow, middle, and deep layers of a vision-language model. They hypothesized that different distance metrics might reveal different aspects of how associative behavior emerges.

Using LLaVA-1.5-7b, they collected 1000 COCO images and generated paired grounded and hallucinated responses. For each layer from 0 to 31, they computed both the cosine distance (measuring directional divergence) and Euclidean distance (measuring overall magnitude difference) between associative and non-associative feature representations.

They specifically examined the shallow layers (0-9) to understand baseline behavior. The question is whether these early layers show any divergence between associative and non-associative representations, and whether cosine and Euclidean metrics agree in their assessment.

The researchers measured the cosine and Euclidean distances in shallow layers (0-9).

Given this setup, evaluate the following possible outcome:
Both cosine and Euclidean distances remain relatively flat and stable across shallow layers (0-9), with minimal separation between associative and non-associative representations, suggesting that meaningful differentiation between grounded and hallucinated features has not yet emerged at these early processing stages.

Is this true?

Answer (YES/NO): YES